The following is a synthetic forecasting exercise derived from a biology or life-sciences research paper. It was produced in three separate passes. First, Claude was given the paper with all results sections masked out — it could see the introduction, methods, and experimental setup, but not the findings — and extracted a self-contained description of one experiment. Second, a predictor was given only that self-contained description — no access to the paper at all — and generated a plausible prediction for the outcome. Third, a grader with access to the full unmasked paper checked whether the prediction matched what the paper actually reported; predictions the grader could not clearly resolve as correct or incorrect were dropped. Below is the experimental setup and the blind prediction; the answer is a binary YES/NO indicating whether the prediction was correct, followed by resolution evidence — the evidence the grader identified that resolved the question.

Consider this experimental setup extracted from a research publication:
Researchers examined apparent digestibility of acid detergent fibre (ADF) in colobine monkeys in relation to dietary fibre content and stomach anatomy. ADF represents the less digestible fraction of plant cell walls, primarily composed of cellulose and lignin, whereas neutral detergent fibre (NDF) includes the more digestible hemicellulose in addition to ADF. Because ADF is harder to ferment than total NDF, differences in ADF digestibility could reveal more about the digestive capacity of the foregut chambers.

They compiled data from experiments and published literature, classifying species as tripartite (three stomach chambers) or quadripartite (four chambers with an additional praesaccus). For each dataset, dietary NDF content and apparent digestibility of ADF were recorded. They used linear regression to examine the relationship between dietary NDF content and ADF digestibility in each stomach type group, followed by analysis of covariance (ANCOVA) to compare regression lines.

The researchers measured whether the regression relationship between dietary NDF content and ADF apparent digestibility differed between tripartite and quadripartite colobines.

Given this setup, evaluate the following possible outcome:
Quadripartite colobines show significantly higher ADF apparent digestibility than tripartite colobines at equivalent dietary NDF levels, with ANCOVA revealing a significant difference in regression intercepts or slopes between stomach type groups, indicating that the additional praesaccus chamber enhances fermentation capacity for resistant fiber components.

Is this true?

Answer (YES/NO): YES